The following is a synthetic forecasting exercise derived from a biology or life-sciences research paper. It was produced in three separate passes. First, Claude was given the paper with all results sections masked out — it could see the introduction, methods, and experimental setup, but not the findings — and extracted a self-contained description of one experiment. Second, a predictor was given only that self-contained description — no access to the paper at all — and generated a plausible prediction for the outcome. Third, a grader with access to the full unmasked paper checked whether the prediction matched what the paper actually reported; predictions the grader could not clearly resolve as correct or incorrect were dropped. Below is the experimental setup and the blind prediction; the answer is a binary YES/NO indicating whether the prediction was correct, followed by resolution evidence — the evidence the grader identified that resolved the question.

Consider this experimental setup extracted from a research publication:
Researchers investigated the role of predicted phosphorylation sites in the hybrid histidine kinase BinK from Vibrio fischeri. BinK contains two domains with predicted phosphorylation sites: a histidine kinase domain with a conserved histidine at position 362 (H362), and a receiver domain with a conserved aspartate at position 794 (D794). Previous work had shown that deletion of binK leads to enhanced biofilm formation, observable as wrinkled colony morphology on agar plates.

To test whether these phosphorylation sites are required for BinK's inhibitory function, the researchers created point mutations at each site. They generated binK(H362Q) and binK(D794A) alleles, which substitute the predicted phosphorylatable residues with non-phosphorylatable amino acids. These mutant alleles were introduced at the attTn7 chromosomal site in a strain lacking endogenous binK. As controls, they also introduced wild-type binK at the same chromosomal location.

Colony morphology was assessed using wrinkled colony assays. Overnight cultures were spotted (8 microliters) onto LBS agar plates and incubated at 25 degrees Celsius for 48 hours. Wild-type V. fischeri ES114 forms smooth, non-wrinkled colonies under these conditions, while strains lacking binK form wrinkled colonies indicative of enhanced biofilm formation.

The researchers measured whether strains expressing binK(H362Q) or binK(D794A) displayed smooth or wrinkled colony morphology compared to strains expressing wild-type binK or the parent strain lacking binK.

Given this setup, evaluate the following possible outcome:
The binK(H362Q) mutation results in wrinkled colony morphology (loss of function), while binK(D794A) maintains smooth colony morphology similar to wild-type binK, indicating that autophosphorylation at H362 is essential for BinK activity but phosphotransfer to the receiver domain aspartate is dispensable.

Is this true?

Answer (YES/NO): NO